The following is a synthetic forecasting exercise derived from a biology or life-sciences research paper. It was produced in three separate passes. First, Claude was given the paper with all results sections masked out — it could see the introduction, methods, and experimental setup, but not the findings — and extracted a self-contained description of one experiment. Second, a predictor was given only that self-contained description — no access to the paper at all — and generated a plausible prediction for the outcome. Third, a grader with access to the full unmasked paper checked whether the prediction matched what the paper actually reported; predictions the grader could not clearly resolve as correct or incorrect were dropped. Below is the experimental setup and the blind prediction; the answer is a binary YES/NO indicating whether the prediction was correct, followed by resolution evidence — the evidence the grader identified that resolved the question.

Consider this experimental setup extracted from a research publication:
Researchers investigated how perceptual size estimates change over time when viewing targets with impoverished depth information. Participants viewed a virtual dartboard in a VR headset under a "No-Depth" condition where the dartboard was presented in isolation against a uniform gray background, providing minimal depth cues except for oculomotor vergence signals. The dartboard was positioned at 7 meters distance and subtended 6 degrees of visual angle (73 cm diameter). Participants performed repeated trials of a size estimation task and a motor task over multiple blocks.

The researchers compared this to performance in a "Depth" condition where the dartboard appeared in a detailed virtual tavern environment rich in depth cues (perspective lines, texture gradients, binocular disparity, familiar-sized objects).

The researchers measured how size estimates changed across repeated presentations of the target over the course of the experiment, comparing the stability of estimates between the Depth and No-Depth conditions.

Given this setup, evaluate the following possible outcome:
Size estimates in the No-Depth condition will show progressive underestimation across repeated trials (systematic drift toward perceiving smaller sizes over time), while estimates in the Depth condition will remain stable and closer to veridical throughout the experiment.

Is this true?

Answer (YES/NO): YES